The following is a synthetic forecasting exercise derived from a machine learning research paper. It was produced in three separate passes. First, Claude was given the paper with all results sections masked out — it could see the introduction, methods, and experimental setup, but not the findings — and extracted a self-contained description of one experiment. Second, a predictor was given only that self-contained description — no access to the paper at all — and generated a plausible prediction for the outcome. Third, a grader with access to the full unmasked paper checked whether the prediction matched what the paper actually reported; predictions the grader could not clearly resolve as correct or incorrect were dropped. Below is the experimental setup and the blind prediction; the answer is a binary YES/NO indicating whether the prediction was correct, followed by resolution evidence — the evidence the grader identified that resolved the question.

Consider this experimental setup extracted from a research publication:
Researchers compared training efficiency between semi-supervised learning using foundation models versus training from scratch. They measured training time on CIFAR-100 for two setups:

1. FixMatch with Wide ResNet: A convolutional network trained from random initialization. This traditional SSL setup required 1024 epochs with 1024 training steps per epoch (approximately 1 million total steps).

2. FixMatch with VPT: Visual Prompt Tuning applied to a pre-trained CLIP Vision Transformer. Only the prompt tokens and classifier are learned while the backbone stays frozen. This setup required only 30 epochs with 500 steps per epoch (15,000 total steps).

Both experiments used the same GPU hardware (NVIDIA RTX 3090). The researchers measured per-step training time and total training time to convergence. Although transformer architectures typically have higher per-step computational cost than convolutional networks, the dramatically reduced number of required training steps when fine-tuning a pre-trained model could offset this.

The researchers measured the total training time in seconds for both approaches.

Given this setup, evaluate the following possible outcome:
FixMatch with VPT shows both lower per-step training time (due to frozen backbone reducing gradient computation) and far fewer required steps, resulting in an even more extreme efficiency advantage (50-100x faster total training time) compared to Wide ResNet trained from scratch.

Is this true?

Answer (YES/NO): NO